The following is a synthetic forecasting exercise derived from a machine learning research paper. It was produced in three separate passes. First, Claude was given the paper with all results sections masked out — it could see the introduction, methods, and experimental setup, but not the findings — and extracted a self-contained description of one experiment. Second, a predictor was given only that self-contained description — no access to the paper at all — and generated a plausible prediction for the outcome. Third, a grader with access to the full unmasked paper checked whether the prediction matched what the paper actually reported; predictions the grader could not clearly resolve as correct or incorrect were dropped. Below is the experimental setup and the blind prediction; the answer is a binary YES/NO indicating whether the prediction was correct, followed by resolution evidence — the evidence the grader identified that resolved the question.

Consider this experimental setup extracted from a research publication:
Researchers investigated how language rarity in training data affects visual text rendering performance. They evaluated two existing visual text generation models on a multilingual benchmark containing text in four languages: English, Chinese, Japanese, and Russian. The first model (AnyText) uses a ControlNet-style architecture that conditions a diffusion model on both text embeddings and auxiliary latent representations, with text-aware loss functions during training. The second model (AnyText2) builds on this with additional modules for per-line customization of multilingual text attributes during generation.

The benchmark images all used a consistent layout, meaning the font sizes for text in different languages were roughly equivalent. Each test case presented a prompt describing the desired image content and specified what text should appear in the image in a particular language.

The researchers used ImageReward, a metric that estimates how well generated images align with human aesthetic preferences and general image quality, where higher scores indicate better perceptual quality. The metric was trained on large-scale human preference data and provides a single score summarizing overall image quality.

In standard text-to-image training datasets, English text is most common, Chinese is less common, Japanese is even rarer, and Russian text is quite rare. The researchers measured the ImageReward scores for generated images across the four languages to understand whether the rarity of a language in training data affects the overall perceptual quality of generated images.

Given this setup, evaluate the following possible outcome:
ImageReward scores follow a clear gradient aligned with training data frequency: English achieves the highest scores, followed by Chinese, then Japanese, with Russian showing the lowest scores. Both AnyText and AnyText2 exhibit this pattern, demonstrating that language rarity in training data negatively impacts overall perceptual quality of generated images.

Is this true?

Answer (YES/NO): NO